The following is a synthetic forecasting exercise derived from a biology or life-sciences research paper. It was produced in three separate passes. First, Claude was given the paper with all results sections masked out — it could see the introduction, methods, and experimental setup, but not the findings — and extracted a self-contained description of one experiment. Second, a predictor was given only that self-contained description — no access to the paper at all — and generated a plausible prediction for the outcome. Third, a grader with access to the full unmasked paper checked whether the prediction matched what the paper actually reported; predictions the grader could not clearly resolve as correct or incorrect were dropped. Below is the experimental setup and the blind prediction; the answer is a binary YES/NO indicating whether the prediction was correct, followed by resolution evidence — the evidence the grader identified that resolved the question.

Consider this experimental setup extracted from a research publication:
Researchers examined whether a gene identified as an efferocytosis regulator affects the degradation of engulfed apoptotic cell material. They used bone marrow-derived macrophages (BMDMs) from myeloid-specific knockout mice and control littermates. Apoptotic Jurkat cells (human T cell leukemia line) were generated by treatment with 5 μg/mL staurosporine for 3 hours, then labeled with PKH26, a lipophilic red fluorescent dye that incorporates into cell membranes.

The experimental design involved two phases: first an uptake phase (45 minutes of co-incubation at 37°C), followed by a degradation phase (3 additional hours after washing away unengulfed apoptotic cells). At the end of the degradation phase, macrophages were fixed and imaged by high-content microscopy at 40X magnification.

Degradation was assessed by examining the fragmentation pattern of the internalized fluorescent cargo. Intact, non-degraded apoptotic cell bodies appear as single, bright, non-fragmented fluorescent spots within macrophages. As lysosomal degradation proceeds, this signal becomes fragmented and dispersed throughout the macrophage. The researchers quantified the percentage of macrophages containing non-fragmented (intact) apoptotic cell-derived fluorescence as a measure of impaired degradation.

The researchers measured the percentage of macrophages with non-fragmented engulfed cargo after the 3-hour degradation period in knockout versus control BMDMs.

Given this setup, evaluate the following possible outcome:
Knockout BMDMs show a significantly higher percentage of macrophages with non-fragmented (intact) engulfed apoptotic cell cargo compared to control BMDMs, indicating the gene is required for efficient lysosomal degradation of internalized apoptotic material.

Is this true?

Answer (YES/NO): YES